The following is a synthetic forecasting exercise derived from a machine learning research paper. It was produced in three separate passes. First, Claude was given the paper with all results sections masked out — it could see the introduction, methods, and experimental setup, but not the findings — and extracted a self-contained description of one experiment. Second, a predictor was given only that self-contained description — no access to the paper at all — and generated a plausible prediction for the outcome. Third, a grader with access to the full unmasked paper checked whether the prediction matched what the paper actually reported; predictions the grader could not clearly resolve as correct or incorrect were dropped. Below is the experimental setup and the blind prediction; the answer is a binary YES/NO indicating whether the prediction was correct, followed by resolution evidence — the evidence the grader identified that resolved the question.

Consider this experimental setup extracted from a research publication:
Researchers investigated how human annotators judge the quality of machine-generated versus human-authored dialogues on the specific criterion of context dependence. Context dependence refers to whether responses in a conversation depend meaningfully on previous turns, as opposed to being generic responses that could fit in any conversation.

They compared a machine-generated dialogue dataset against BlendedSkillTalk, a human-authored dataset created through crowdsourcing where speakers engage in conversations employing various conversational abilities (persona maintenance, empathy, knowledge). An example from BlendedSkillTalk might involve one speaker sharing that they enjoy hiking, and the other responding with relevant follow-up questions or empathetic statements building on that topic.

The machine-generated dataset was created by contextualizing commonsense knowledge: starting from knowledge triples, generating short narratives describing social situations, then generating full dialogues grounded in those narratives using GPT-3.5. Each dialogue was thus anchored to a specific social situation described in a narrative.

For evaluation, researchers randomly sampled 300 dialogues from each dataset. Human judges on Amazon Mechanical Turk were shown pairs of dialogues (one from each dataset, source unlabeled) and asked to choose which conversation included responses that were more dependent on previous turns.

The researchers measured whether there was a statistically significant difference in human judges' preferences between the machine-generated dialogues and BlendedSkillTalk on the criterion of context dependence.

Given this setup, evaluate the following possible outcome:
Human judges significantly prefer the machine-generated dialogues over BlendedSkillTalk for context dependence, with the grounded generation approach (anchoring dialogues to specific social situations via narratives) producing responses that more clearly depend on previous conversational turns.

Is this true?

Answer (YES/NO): NO